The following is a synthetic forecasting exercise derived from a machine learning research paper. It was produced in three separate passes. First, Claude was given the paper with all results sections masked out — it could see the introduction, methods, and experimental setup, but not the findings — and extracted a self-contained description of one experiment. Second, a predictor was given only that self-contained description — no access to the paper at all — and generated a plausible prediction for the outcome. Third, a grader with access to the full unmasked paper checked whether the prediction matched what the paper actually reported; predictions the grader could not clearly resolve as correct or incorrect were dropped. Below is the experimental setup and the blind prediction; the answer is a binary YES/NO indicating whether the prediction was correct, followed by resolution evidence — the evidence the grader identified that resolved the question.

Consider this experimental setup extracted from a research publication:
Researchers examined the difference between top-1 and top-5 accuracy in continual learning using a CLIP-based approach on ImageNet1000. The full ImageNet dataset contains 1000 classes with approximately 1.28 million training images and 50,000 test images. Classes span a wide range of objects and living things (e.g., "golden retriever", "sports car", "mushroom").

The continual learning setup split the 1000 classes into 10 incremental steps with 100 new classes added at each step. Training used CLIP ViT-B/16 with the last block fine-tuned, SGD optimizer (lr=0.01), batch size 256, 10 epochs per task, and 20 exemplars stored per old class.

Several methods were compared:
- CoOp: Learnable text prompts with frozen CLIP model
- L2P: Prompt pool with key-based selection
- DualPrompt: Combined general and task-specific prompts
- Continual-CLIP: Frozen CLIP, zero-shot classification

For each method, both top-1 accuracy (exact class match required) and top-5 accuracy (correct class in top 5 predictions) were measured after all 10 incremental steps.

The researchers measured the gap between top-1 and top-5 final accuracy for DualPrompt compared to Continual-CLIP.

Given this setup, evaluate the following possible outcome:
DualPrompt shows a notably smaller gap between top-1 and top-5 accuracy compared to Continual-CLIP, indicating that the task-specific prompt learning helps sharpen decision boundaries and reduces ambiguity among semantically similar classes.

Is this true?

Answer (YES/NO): NO